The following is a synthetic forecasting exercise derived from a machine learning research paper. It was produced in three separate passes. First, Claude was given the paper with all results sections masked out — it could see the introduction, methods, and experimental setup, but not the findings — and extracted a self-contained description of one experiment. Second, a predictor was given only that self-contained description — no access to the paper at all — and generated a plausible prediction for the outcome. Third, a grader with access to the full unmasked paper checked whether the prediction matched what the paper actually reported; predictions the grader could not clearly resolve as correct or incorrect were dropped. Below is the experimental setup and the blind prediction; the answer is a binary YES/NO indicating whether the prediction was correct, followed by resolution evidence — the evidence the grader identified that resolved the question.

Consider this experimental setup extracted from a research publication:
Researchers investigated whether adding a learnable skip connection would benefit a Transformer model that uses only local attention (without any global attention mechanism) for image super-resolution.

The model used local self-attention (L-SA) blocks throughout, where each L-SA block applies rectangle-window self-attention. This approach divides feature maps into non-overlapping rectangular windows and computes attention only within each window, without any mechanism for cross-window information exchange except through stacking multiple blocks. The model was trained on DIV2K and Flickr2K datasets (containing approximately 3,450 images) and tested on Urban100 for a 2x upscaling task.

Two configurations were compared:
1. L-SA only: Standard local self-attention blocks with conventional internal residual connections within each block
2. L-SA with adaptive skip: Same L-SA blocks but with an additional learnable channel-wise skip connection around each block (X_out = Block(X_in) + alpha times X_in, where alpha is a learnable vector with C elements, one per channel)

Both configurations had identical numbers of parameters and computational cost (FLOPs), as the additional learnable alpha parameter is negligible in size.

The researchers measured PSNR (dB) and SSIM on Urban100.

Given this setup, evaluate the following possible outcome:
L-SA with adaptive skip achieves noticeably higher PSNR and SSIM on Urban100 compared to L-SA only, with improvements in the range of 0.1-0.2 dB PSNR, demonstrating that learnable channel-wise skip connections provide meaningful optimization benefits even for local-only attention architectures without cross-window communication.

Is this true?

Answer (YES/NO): NO